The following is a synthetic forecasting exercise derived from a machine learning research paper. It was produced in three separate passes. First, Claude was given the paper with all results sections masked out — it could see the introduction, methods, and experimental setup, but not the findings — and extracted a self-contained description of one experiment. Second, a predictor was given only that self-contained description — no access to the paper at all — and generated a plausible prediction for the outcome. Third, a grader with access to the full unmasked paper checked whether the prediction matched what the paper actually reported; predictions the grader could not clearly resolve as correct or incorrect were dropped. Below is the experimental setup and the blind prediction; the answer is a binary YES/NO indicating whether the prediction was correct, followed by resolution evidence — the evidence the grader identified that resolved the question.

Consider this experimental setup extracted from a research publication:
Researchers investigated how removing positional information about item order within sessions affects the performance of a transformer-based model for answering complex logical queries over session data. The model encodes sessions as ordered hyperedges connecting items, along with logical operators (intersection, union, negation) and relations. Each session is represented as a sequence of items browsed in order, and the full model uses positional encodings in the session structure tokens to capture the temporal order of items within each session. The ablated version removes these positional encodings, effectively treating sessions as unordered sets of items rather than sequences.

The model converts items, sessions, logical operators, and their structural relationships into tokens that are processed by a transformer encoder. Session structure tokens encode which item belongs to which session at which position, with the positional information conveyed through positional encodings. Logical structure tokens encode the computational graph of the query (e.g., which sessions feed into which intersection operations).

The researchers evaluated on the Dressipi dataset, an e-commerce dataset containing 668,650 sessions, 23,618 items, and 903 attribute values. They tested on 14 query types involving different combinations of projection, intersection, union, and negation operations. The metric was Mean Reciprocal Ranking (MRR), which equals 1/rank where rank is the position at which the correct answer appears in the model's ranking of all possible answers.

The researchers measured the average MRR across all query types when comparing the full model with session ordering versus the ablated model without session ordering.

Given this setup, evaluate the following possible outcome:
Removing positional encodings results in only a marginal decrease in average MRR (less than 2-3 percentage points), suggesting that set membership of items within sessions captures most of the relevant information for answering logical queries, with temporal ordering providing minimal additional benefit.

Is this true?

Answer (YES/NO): NO